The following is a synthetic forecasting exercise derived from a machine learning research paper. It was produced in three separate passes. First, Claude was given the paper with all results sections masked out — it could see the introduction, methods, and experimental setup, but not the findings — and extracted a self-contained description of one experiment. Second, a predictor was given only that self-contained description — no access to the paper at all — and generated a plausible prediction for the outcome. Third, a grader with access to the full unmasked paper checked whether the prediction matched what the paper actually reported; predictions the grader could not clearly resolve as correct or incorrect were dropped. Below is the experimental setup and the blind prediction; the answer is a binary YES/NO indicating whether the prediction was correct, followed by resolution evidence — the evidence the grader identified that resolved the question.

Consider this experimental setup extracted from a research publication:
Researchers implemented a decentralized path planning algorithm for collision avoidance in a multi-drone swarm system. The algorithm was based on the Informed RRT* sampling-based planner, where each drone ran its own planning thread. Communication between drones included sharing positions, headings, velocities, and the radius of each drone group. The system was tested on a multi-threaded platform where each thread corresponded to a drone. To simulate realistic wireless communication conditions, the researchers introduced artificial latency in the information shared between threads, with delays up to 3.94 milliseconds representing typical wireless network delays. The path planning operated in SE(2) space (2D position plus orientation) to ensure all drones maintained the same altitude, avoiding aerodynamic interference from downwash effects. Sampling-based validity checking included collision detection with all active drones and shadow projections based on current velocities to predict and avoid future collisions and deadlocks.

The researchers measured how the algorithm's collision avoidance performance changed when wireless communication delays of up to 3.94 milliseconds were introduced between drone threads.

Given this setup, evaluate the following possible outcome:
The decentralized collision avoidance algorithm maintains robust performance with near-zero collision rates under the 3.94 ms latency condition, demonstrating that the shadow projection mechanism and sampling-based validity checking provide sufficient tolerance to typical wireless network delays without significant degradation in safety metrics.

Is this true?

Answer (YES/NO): YES